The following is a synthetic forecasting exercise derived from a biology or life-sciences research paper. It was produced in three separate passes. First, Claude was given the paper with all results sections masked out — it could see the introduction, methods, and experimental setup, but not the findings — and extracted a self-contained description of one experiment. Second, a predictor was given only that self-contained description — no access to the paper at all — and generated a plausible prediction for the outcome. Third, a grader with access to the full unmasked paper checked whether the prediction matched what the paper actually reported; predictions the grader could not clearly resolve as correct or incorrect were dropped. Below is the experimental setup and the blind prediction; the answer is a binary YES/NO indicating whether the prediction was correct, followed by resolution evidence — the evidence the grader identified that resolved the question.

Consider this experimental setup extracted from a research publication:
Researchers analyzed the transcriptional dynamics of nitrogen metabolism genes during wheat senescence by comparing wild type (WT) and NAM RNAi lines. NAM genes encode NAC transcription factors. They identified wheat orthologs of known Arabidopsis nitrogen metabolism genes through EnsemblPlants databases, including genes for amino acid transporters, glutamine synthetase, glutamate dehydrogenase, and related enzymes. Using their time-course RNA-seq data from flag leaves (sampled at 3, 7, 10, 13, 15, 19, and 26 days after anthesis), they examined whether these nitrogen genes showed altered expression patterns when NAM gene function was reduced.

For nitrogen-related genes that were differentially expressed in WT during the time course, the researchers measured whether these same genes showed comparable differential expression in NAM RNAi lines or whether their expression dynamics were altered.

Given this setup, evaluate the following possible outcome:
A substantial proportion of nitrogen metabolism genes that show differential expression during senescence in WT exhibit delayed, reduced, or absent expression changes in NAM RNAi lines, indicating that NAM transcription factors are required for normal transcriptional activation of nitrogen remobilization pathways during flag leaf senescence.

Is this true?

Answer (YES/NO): YES